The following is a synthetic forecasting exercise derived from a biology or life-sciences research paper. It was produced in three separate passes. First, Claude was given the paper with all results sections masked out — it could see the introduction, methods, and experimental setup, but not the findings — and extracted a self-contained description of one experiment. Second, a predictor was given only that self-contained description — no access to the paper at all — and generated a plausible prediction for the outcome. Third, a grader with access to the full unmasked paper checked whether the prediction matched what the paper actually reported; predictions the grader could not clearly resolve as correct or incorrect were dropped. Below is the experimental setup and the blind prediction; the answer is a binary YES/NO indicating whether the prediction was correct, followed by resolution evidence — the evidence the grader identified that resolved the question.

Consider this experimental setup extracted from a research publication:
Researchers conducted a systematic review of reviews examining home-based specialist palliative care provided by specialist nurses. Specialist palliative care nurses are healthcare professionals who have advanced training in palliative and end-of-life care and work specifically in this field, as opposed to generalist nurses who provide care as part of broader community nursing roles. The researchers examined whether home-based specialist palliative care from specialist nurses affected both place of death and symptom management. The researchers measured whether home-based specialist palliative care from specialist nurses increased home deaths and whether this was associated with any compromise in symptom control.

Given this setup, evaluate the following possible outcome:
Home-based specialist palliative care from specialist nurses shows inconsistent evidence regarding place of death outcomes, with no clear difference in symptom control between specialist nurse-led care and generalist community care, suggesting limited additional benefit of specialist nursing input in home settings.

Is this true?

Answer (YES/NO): NO